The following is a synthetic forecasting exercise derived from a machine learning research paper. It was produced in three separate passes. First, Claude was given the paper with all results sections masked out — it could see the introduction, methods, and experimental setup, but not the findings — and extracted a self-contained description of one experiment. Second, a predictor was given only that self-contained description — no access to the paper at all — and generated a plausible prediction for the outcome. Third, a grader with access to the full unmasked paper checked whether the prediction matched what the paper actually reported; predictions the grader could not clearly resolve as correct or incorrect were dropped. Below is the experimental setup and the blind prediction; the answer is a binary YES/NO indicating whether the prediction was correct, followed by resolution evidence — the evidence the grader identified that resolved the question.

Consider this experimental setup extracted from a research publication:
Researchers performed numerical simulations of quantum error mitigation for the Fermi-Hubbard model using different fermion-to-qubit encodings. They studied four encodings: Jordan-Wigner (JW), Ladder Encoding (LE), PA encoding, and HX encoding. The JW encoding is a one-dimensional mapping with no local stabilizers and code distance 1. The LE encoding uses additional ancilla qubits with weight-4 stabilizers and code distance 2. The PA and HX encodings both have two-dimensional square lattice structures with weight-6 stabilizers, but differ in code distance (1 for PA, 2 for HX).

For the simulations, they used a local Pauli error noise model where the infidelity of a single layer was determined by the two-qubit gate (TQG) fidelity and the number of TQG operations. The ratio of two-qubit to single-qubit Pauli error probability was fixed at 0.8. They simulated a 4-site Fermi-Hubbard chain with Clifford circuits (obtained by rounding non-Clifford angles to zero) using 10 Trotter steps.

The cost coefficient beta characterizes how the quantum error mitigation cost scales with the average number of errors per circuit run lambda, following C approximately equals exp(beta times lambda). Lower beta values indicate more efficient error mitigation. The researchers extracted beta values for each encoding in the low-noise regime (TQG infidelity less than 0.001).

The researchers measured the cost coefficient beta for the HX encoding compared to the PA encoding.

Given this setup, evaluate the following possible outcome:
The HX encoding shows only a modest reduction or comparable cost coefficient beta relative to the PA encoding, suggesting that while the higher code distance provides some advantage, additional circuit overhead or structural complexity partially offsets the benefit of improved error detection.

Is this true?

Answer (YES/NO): YES